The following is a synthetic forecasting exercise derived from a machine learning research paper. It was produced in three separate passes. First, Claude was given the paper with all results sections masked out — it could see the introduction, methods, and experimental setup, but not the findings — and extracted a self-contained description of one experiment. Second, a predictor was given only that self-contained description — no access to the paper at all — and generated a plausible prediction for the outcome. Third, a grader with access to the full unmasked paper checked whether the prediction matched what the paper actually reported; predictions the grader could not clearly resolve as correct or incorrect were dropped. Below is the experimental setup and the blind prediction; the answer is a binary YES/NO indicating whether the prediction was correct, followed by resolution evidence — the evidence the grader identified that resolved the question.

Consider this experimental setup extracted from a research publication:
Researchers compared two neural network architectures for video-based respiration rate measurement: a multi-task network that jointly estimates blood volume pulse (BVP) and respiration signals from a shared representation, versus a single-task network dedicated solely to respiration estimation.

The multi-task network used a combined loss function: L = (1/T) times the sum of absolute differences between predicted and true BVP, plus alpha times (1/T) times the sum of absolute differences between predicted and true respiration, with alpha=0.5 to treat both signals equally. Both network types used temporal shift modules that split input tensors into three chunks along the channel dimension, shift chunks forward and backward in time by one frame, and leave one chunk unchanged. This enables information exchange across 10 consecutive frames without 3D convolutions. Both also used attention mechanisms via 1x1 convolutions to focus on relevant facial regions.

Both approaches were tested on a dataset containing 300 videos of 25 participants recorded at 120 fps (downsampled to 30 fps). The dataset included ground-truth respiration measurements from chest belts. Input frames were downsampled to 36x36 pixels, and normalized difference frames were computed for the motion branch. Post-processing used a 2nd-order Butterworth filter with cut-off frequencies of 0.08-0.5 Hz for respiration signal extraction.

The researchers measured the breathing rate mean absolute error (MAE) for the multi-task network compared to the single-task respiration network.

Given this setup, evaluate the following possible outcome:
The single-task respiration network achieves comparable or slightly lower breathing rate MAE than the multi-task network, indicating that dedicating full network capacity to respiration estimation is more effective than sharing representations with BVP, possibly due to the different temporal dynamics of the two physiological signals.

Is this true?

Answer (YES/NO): YES